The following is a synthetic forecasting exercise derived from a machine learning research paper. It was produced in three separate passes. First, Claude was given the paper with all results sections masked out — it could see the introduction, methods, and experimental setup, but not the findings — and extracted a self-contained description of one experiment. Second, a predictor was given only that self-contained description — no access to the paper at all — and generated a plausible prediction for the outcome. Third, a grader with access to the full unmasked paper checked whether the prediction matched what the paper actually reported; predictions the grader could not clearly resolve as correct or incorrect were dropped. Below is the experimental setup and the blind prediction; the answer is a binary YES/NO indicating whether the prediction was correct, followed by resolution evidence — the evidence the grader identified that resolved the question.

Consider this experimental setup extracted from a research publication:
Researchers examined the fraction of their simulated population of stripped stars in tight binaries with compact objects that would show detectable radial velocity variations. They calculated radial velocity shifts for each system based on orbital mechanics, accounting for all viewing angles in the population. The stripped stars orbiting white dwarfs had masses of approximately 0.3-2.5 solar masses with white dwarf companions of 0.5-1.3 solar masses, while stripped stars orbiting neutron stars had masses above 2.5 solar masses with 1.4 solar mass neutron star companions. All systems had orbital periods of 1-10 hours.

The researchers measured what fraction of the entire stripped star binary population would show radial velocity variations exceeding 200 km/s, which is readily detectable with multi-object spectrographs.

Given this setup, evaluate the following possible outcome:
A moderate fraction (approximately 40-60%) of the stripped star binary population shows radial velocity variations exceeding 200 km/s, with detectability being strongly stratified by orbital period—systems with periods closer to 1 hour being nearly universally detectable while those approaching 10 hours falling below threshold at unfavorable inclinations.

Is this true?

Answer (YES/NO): NO